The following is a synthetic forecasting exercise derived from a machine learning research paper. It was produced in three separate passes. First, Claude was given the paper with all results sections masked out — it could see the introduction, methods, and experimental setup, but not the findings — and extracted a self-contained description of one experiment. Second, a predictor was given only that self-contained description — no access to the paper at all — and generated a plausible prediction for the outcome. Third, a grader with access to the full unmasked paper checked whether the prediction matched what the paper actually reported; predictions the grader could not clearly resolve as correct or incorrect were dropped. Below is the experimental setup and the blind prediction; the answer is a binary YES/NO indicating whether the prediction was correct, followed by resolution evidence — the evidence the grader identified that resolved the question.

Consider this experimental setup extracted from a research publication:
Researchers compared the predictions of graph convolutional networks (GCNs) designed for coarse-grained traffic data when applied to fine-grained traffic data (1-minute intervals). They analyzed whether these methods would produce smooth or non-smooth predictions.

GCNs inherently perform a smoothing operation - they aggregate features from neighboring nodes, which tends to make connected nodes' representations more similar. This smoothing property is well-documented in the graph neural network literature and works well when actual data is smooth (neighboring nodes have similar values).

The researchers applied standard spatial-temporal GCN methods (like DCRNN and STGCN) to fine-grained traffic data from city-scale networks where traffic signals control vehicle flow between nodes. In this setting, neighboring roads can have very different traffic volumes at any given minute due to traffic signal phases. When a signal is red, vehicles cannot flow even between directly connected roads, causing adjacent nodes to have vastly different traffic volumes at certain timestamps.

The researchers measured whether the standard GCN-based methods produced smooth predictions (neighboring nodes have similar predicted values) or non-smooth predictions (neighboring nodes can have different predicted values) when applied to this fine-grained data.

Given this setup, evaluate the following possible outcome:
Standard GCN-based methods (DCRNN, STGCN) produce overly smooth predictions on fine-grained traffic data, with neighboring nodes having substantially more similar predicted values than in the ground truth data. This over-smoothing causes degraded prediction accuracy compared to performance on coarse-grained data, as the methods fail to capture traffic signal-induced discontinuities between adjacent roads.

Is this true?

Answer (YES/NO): YES